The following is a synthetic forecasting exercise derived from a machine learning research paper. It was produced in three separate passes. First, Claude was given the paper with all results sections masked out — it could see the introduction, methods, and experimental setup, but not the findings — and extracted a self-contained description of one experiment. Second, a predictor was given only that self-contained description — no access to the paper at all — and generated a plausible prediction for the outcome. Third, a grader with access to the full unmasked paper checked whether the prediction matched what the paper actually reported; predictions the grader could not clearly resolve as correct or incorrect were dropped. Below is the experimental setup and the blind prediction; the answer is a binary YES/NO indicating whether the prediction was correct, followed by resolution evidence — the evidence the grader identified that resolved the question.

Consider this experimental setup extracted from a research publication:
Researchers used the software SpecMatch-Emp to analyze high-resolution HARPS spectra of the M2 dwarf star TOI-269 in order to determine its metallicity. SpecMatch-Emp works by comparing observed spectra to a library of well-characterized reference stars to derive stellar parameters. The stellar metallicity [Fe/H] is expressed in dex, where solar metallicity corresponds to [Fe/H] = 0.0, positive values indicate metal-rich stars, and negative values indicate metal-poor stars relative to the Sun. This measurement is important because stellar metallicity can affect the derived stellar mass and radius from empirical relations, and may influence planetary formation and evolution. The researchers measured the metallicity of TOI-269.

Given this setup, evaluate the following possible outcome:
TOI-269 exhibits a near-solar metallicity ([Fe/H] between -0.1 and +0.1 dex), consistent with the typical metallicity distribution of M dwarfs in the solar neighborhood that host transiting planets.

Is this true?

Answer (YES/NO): NO